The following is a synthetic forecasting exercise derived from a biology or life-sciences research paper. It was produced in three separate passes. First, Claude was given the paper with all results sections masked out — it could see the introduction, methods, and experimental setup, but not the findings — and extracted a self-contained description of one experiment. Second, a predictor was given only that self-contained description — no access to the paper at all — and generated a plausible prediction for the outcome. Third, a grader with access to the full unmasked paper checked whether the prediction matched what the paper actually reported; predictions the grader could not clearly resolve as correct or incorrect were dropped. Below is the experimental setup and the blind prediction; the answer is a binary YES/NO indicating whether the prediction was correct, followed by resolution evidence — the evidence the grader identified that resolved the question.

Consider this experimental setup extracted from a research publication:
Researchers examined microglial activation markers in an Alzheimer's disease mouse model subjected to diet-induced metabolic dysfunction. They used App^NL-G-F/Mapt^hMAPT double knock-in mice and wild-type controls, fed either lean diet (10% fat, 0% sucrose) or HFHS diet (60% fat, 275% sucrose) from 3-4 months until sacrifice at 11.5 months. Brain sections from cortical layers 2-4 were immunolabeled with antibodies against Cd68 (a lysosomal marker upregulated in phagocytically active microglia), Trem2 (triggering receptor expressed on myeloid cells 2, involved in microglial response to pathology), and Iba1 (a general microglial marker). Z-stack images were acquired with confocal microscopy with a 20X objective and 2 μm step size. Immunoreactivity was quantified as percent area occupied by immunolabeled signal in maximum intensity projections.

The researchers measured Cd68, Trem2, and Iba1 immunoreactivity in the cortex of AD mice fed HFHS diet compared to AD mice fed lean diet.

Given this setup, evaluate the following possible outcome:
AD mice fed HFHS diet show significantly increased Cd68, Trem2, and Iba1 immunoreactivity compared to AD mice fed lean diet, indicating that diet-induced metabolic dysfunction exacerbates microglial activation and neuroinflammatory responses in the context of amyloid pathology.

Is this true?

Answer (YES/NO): NO